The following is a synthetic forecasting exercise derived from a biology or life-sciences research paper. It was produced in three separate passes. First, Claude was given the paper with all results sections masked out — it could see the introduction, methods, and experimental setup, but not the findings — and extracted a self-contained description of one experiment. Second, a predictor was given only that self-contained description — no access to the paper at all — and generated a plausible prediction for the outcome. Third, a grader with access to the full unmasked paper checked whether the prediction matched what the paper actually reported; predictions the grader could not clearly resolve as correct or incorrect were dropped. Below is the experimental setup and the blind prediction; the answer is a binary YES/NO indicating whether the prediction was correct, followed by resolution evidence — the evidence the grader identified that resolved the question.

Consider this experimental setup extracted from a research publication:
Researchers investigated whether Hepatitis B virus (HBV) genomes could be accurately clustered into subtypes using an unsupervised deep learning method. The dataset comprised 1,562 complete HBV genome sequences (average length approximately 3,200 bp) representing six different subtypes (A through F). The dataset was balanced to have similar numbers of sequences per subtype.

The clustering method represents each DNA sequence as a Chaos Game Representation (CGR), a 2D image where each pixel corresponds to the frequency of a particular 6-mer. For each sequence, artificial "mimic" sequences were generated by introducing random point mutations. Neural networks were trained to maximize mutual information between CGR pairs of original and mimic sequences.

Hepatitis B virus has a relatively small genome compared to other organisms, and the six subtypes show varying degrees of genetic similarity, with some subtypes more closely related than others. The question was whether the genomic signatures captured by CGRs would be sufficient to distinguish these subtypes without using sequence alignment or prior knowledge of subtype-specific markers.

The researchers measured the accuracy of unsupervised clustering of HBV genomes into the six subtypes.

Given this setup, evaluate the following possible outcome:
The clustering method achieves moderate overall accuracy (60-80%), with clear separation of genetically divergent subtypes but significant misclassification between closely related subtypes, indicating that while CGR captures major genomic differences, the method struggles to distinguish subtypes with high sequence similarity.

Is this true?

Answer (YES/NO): NO